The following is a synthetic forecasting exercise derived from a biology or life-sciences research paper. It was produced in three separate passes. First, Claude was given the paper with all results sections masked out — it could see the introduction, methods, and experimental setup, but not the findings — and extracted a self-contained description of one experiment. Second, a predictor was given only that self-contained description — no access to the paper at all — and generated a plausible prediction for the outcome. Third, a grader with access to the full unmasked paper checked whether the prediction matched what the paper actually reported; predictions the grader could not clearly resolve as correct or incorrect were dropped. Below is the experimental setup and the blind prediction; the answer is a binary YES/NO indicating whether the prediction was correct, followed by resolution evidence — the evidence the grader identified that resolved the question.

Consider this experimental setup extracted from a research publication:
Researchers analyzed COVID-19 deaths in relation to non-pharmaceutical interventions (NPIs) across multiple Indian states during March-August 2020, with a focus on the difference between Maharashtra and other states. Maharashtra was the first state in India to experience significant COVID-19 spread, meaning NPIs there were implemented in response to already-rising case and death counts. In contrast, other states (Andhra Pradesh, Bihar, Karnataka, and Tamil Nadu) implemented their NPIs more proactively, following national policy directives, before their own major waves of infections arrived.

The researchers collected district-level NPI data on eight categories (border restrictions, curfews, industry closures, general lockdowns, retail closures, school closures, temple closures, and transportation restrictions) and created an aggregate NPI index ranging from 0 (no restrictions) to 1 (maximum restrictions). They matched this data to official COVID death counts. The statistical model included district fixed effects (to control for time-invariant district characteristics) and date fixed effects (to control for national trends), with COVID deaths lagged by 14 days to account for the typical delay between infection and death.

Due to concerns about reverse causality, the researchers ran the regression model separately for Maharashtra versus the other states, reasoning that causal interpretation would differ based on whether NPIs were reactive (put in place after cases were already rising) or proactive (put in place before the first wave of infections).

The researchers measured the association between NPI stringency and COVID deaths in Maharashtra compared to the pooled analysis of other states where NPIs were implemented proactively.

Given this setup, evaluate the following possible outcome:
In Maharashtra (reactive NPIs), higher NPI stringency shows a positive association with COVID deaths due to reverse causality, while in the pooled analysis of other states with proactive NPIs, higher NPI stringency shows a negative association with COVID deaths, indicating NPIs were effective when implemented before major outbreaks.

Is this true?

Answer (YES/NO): YES